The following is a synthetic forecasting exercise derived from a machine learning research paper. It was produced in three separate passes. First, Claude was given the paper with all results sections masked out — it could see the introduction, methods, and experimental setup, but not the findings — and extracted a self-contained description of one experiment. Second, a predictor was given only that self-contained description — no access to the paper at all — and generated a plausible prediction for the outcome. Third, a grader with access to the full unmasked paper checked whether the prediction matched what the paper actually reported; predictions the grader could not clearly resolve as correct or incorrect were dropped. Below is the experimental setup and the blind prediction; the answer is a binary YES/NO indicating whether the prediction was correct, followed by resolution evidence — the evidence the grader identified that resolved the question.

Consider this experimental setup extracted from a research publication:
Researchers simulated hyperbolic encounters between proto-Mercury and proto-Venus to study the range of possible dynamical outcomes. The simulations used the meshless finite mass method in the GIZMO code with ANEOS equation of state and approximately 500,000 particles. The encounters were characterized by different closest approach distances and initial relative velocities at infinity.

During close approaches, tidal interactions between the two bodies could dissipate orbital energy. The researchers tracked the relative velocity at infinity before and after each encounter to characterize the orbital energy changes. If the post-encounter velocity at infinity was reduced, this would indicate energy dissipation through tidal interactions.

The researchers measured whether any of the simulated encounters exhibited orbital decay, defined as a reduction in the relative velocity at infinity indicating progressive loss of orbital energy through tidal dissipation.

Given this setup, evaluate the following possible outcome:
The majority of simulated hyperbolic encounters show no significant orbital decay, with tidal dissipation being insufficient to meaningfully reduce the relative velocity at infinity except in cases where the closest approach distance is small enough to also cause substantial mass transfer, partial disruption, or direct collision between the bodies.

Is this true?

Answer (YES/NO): NO